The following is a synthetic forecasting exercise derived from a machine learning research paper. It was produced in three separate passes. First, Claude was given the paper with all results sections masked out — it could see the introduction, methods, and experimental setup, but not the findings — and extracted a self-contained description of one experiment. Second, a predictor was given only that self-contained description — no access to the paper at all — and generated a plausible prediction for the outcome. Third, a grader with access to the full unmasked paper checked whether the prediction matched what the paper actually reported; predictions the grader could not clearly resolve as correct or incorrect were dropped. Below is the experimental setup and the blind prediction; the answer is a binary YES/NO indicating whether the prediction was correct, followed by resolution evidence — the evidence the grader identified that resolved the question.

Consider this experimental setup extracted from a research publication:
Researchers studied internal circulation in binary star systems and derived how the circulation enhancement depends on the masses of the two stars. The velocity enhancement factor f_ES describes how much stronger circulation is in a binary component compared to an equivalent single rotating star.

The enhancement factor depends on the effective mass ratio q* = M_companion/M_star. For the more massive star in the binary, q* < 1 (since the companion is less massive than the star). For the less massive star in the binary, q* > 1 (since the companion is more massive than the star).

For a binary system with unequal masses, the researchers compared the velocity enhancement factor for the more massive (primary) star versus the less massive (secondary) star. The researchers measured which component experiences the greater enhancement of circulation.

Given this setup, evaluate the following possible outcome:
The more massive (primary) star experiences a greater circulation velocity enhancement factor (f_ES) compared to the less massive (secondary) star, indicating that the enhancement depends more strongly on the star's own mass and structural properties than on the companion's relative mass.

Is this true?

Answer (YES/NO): NO